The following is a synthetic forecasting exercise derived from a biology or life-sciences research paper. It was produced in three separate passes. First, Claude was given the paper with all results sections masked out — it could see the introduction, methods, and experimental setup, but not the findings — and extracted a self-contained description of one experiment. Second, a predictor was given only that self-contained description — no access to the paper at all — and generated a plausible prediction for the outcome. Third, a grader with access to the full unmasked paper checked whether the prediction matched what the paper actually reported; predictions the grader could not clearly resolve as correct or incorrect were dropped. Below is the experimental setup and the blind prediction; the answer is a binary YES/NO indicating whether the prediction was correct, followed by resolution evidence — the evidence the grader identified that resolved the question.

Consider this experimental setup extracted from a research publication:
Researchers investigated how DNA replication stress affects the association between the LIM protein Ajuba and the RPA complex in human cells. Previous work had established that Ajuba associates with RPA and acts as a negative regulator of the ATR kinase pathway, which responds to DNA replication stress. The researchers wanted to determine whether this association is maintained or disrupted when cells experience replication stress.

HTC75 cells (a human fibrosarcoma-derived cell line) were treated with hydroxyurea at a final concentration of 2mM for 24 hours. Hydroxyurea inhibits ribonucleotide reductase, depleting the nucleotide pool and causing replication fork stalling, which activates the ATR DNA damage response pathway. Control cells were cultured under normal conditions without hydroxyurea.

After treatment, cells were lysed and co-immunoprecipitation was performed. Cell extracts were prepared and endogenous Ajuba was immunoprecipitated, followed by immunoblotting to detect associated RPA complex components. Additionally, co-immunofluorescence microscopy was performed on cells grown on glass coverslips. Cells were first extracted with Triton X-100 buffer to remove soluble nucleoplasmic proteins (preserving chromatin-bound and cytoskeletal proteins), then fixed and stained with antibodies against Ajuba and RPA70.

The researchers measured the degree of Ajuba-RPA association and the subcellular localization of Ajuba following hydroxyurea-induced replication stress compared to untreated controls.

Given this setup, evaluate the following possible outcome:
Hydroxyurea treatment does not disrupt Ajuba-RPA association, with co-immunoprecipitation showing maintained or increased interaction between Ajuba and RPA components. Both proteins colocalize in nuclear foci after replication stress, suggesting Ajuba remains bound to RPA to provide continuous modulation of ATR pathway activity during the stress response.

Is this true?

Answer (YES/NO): NO